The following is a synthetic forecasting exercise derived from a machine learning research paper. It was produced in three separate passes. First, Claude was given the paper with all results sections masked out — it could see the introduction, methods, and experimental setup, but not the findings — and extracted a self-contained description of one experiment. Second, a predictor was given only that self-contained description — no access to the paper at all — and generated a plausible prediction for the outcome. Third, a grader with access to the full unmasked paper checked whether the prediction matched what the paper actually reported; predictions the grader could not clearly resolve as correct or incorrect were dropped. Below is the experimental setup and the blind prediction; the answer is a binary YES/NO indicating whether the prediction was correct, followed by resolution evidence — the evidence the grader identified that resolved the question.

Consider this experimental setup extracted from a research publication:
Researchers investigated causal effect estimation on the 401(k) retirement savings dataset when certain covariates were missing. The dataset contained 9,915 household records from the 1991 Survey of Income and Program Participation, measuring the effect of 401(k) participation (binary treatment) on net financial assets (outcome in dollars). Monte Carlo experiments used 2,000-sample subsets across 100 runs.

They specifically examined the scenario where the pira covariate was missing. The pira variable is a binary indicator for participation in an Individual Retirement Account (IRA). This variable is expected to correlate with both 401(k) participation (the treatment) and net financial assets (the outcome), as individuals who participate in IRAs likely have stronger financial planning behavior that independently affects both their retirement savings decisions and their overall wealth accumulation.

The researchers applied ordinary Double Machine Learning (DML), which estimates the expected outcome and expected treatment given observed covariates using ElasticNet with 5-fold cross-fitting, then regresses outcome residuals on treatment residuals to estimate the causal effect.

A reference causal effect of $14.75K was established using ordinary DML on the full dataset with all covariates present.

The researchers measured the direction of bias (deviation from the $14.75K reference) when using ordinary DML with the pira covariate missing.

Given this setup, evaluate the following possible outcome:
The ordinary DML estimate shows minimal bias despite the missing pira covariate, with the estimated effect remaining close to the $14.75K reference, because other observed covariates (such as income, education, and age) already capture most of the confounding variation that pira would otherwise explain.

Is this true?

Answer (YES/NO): NO